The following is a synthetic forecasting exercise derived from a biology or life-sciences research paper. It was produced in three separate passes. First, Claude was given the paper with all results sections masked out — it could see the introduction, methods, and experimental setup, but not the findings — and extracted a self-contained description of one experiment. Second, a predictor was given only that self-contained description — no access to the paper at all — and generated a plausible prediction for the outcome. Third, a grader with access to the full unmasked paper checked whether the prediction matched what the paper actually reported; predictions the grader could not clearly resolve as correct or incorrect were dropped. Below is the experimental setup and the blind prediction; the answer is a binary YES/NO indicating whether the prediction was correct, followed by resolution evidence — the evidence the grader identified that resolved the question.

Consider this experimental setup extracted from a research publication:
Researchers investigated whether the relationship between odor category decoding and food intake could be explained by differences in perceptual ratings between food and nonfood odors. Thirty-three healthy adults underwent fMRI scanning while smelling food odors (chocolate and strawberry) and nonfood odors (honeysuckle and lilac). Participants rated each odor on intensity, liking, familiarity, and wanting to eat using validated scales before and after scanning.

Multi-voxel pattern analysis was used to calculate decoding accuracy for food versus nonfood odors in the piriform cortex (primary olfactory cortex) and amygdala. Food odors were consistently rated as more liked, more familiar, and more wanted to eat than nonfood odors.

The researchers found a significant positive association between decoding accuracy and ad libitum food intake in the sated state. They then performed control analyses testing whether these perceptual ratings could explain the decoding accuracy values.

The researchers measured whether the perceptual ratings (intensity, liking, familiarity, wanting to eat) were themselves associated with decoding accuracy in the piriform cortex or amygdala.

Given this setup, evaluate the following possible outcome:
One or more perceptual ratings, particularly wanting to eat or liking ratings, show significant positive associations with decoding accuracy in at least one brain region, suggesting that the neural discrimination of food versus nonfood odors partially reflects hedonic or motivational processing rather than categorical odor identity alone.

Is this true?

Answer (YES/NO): NO